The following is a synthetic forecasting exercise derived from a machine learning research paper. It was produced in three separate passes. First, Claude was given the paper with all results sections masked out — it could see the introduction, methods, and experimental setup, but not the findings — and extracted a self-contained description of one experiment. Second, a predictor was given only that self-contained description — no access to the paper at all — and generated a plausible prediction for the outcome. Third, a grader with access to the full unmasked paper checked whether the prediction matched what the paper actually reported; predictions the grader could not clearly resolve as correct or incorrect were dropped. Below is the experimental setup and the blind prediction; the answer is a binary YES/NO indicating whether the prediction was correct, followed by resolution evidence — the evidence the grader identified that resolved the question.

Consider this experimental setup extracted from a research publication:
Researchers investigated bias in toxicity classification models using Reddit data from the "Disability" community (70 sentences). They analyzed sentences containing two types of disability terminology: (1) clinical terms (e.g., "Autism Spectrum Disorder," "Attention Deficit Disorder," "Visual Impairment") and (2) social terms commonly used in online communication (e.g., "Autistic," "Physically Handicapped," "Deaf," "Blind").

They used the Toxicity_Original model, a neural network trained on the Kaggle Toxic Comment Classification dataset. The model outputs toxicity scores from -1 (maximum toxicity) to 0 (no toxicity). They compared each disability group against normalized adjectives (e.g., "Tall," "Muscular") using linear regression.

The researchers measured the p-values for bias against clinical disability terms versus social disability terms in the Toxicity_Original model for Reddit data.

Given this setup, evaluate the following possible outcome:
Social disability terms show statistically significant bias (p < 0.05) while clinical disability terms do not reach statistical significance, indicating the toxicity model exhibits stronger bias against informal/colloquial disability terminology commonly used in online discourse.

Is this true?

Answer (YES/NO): NO